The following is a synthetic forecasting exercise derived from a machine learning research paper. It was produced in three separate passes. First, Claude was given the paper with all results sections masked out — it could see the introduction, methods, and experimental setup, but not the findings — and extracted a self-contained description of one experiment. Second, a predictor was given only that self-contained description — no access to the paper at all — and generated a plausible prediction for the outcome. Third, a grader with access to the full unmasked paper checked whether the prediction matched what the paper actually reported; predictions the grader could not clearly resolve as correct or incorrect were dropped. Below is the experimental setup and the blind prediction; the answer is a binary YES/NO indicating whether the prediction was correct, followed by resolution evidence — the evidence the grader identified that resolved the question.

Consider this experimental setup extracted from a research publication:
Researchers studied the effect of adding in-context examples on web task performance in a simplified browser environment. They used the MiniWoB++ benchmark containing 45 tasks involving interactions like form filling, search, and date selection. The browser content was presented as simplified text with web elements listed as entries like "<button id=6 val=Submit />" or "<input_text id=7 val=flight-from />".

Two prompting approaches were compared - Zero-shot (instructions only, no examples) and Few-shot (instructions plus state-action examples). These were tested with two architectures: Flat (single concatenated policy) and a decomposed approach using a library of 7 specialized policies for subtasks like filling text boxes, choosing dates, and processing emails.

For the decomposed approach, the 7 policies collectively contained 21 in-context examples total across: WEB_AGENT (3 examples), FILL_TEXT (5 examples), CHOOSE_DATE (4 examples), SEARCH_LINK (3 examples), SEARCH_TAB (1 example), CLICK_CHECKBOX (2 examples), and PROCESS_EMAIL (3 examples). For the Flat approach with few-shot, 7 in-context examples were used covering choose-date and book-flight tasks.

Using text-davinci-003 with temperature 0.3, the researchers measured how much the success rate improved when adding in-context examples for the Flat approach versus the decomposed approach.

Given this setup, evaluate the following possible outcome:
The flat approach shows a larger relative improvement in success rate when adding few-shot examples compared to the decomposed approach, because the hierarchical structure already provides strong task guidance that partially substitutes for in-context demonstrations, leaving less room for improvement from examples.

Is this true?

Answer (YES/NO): NO